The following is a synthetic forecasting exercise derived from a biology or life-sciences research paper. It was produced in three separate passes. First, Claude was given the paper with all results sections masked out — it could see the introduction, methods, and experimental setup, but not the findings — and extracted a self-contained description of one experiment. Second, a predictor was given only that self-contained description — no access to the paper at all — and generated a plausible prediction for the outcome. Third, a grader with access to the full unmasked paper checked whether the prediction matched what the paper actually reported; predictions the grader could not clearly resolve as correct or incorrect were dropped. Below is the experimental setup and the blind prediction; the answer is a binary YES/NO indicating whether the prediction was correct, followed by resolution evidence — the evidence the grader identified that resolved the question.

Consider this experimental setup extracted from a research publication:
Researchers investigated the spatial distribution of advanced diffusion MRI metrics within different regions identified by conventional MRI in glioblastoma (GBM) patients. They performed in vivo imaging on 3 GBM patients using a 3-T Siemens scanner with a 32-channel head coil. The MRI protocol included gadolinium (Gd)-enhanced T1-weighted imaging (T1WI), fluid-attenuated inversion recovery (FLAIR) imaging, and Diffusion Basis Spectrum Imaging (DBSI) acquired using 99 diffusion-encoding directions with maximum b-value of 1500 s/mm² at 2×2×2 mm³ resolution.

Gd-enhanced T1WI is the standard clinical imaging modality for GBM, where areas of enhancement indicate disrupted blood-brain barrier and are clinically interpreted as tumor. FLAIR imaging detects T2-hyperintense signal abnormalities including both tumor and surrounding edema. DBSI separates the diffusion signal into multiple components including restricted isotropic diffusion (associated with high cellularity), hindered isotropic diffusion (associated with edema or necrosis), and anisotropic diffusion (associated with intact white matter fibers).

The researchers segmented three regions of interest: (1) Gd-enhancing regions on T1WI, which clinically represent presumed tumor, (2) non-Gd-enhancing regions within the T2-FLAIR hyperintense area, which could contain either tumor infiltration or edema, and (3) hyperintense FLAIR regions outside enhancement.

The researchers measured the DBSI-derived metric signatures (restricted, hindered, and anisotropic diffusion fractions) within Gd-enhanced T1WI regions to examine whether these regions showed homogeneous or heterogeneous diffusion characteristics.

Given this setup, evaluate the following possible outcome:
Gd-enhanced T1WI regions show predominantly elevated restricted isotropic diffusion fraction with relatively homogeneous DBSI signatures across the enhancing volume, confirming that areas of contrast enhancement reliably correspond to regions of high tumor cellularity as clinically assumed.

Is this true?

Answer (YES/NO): NO